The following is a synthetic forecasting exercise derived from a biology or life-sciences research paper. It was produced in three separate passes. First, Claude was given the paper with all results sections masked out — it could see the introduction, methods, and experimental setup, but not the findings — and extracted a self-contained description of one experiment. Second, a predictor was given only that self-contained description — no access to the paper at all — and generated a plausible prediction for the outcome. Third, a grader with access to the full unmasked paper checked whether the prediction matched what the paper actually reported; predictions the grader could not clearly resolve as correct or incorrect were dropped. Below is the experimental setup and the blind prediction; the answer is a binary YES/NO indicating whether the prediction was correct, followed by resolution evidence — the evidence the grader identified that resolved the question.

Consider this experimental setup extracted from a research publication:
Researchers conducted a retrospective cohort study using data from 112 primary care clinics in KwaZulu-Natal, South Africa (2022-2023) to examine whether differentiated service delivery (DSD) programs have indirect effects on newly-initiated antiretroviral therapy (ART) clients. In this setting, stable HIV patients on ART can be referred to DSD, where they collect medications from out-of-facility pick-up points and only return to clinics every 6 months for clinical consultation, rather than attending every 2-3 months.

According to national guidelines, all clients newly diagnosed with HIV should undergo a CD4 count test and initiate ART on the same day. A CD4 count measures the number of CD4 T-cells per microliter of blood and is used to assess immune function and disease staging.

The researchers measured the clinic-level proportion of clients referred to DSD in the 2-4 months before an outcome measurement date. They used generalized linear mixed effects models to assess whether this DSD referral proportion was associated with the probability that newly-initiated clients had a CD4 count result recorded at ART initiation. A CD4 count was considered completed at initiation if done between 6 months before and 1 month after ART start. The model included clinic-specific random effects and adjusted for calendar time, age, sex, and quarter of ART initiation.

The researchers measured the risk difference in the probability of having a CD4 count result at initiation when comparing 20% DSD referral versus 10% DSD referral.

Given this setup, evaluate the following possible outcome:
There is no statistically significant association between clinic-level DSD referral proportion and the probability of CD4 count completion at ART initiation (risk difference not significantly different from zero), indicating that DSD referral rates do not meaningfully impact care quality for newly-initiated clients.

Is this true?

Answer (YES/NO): NO